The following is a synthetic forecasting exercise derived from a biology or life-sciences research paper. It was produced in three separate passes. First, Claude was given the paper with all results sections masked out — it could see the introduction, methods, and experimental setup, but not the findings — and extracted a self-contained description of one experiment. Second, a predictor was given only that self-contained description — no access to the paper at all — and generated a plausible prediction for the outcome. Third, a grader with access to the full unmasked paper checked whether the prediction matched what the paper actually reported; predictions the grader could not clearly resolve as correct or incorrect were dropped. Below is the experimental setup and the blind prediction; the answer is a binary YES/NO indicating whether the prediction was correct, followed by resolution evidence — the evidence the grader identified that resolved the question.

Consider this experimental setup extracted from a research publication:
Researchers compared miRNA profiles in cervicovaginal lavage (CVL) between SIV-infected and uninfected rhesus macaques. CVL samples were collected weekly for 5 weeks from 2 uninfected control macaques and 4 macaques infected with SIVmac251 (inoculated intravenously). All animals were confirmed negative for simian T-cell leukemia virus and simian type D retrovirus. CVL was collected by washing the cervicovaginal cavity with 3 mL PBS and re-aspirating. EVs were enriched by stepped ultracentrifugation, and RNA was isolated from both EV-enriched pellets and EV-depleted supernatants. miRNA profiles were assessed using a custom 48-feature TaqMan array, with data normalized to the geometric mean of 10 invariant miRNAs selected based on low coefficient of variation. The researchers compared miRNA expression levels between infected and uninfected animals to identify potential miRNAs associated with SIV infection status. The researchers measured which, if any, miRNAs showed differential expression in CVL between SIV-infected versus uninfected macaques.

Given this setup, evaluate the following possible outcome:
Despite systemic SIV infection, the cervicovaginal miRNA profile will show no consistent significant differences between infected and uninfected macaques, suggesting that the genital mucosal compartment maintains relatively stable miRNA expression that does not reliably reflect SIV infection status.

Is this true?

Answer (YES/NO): NO